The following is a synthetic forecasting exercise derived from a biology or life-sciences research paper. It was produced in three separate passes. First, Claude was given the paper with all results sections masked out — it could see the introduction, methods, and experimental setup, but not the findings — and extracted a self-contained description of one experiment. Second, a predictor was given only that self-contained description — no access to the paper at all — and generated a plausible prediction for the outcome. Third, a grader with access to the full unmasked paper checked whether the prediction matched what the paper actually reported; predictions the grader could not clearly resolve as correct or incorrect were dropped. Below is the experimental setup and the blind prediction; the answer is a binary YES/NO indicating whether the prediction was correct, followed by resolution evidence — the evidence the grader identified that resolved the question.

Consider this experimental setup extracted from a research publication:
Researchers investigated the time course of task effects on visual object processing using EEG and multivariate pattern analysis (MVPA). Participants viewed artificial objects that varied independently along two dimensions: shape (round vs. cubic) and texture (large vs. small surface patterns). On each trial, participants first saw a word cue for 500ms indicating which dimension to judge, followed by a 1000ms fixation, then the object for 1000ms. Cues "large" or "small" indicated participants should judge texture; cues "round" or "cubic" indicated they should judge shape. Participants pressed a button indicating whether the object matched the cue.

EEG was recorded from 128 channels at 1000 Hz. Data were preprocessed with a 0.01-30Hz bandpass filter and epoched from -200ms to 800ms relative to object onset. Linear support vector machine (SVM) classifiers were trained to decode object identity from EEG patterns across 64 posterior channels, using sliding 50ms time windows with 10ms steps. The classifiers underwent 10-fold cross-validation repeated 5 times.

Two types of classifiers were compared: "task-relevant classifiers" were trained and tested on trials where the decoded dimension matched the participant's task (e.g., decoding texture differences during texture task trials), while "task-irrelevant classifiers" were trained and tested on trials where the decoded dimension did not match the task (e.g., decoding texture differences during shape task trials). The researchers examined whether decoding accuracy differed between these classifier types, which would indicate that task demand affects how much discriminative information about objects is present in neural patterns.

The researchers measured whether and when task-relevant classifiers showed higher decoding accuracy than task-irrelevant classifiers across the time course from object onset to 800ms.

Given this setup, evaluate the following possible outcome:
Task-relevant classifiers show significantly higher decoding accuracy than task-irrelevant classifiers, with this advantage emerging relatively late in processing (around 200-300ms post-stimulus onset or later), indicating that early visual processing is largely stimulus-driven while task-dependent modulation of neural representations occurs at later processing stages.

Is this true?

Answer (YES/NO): NO